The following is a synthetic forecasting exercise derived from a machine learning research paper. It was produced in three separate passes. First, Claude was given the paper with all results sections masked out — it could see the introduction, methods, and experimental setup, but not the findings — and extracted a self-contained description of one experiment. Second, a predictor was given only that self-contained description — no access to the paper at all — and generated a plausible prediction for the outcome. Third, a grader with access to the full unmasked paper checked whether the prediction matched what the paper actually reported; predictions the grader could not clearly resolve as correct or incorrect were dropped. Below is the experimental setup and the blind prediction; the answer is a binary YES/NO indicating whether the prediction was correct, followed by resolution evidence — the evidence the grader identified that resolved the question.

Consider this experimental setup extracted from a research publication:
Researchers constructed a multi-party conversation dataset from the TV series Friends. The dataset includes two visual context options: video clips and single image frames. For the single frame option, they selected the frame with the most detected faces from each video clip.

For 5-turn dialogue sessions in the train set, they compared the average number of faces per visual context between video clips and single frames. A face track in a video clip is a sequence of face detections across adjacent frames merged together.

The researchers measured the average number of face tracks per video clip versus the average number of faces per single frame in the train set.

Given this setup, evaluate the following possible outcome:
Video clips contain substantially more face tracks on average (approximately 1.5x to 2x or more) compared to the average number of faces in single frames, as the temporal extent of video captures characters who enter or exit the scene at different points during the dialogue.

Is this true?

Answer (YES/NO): YES